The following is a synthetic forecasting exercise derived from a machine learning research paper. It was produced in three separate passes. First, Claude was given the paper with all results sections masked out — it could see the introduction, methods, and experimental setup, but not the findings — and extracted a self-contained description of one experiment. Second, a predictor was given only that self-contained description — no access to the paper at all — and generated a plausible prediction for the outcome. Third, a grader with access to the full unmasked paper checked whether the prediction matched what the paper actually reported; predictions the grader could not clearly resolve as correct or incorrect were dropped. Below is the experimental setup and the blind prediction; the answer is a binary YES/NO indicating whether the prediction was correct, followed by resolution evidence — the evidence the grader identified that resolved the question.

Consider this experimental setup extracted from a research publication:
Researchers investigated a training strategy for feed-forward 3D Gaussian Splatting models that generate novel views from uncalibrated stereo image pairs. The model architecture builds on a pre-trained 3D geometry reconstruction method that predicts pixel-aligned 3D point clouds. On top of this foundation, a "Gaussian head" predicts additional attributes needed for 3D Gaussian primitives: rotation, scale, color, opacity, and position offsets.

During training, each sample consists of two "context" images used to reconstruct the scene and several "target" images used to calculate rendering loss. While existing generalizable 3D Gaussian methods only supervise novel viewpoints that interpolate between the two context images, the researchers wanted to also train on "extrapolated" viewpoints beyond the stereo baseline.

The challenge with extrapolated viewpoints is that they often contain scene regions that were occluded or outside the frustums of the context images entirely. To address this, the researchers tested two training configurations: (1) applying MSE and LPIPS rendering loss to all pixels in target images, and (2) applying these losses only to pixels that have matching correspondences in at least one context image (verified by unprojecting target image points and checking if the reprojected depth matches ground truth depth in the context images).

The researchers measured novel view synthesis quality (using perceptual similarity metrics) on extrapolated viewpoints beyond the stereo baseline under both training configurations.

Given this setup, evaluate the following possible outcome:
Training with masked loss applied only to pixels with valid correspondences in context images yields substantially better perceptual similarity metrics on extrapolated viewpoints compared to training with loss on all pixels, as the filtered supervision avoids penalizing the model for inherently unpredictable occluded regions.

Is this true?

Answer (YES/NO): NO